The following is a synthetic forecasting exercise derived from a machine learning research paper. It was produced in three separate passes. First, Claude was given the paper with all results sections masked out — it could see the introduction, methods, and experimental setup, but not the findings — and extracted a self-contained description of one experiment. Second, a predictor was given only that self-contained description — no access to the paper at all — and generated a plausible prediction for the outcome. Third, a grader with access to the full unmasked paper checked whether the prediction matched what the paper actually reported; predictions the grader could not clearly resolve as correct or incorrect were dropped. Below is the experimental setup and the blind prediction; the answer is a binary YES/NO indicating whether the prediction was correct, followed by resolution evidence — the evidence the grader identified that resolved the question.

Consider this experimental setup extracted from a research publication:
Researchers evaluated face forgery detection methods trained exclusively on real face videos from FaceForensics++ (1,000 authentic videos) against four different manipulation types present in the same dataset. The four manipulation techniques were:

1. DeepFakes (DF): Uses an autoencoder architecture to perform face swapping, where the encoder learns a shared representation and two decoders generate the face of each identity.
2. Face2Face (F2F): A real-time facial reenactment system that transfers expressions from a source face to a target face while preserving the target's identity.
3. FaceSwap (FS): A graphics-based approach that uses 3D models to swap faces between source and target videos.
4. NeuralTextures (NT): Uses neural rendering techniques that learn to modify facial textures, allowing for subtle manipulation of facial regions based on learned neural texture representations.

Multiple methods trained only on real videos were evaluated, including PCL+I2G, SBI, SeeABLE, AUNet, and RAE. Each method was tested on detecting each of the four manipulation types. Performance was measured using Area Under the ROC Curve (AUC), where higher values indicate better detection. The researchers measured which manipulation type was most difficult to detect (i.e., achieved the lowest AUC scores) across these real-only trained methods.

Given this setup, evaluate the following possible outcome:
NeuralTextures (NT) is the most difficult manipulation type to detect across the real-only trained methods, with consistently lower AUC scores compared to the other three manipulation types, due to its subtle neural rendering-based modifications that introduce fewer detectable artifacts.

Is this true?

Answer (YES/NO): YES